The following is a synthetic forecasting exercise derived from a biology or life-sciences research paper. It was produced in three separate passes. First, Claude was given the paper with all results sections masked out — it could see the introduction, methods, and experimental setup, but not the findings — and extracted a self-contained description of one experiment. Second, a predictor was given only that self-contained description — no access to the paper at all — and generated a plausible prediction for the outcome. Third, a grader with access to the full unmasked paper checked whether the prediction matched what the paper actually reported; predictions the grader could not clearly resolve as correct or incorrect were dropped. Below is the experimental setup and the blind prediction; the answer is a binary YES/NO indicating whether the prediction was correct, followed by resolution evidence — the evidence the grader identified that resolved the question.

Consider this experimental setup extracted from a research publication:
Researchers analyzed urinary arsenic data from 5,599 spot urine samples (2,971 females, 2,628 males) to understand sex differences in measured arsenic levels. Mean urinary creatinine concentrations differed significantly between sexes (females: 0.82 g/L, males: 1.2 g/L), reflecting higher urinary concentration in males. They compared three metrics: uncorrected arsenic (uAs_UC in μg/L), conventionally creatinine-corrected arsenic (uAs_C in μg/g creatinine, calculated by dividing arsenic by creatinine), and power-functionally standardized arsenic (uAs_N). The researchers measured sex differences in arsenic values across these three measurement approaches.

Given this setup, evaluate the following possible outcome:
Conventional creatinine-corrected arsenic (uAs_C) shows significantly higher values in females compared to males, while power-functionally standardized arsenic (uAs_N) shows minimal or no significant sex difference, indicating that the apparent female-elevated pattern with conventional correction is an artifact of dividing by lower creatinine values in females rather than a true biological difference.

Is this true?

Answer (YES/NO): YES